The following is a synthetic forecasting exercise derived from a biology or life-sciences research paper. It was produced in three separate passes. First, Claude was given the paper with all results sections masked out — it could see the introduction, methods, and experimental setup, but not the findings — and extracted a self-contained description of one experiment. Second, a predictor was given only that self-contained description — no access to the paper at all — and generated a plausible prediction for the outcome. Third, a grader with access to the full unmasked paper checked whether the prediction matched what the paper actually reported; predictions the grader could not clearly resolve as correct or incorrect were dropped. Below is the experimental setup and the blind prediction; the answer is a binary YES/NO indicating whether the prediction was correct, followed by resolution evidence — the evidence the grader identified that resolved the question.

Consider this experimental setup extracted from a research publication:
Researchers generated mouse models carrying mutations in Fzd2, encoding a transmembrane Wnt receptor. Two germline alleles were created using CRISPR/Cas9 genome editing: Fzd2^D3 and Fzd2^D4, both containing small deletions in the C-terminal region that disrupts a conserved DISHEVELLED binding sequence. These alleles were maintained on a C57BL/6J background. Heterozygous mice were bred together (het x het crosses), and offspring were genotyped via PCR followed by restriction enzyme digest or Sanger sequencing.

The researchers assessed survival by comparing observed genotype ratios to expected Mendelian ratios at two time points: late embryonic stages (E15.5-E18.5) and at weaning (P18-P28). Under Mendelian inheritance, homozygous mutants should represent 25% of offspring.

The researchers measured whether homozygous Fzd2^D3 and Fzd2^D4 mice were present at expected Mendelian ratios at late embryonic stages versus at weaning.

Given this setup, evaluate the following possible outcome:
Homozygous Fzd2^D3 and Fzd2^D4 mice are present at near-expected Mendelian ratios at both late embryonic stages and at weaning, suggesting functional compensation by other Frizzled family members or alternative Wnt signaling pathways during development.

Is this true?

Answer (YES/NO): NO